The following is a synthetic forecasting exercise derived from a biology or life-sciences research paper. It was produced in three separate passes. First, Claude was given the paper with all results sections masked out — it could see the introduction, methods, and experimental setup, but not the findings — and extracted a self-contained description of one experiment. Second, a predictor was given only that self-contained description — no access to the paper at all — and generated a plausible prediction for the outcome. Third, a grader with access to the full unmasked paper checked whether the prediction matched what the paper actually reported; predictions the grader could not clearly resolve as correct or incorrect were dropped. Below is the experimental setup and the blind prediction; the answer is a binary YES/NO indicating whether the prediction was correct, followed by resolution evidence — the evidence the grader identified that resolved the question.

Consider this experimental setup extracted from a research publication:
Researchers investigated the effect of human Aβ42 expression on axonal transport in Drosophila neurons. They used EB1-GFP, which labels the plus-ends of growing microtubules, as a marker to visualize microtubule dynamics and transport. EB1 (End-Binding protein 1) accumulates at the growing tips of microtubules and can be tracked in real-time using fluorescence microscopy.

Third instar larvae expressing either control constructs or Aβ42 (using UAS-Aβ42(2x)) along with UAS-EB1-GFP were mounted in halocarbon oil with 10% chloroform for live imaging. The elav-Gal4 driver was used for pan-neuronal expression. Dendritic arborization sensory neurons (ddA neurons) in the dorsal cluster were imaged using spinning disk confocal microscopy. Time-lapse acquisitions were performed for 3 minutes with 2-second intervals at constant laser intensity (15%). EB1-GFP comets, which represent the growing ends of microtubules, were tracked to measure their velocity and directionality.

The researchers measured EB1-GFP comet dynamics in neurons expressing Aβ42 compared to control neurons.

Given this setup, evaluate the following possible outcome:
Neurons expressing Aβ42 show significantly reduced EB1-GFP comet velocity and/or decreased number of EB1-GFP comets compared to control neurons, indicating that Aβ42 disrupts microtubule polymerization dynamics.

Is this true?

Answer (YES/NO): YES